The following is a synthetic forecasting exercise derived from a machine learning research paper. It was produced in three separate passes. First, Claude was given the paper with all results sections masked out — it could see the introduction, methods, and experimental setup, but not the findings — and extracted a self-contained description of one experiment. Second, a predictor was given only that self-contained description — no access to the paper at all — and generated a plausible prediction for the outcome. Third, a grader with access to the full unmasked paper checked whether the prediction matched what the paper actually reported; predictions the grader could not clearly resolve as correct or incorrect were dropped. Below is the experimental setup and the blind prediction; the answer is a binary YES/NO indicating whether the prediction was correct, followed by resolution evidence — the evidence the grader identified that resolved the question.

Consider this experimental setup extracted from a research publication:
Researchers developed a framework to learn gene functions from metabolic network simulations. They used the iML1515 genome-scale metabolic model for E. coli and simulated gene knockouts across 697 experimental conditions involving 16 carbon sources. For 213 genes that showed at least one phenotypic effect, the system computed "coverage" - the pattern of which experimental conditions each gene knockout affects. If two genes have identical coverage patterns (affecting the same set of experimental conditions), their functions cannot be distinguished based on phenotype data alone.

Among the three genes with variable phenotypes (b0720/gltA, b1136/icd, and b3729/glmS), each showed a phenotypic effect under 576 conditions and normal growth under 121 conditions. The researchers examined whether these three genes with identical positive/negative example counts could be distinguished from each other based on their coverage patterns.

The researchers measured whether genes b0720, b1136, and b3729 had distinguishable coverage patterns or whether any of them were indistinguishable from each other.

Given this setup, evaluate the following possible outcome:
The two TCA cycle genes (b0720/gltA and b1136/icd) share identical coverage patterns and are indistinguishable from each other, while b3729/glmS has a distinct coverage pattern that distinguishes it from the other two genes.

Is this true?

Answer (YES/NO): YES